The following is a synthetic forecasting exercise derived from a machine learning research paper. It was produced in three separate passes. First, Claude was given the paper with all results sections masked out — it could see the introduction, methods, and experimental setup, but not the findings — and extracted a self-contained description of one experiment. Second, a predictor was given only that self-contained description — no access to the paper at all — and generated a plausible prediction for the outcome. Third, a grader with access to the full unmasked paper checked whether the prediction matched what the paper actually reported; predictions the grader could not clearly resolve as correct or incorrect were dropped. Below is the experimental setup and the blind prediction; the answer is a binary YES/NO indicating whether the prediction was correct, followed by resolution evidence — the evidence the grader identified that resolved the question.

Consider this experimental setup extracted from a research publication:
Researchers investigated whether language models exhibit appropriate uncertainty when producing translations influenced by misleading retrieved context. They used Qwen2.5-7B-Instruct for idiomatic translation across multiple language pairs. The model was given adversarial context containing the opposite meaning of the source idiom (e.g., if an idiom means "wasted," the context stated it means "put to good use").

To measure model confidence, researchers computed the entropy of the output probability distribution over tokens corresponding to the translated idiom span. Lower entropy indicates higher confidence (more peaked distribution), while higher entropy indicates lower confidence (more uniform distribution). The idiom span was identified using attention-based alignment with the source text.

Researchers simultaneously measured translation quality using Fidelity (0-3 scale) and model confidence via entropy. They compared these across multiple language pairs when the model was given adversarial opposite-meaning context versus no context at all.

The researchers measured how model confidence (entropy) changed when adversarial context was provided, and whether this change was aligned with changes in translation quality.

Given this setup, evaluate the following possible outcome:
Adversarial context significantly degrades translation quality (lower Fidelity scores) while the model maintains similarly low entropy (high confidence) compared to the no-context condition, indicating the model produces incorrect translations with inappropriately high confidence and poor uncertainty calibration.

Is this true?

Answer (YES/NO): NO